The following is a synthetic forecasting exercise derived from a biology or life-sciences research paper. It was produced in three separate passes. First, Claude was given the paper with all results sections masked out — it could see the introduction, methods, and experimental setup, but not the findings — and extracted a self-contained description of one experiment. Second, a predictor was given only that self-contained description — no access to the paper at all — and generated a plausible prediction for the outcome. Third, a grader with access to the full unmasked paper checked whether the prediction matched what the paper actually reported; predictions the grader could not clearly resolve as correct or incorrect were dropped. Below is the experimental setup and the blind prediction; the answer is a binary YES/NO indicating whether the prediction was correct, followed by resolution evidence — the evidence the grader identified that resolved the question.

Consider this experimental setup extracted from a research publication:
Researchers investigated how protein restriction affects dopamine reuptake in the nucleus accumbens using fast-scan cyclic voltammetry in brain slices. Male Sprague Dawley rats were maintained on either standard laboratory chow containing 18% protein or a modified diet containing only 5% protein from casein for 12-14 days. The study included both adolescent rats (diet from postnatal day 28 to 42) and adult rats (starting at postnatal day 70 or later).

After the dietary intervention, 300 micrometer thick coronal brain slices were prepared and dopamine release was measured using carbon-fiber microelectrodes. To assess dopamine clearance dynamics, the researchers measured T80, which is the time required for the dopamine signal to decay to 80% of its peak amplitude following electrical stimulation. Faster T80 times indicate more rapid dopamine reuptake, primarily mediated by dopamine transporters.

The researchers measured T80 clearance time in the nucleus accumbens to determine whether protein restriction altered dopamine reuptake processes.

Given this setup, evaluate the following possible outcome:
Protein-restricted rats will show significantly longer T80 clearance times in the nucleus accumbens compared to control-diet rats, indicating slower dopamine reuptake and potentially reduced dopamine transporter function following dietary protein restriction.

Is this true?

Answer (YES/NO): NO